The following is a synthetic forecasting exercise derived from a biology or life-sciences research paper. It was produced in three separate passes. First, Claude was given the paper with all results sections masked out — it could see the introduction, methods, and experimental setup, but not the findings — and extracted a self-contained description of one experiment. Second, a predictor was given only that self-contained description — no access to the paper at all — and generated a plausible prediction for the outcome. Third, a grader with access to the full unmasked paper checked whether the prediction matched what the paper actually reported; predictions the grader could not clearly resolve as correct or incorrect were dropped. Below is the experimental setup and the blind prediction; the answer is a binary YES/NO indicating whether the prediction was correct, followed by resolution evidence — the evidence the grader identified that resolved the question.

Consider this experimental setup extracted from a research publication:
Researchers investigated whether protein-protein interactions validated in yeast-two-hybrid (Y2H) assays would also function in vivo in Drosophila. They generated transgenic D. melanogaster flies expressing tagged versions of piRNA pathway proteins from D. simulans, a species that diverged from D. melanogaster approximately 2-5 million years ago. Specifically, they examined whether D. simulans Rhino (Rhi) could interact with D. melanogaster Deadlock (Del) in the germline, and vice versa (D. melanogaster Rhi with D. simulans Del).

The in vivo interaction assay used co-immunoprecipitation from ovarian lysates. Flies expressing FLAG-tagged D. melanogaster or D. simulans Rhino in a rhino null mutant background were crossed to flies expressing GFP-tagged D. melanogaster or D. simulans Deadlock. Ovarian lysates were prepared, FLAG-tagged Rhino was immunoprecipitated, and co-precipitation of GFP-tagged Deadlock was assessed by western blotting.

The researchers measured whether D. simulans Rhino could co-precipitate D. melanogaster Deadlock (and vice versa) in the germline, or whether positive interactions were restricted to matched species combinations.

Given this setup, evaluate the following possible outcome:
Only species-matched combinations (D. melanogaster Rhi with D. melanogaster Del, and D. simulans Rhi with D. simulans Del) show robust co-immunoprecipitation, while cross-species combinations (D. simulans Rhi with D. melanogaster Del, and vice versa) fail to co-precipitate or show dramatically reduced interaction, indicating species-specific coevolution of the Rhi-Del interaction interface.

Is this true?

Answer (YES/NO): NO